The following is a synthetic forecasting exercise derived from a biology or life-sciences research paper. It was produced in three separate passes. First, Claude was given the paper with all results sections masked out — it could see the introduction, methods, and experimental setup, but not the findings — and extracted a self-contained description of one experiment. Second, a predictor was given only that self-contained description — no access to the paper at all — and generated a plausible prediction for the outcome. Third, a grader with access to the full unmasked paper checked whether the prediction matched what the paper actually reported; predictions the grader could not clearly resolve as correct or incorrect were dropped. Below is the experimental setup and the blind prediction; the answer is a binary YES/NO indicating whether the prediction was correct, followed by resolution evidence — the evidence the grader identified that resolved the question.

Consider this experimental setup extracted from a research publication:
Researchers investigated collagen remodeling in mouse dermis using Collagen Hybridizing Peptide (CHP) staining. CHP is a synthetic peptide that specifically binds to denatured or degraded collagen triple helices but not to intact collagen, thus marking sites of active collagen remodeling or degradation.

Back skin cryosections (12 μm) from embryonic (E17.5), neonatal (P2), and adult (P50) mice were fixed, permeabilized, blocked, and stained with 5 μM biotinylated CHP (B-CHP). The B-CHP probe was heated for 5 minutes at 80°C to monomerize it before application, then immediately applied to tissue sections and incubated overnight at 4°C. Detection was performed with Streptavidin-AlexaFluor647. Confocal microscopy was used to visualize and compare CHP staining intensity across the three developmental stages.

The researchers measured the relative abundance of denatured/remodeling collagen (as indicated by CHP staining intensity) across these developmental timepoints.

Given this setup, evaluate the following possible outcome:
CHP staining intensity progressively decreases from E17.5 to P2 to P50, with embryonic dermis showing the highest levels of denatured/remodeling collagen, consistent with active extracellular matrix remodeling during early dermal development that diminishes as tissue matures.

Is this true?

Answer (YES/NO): NO